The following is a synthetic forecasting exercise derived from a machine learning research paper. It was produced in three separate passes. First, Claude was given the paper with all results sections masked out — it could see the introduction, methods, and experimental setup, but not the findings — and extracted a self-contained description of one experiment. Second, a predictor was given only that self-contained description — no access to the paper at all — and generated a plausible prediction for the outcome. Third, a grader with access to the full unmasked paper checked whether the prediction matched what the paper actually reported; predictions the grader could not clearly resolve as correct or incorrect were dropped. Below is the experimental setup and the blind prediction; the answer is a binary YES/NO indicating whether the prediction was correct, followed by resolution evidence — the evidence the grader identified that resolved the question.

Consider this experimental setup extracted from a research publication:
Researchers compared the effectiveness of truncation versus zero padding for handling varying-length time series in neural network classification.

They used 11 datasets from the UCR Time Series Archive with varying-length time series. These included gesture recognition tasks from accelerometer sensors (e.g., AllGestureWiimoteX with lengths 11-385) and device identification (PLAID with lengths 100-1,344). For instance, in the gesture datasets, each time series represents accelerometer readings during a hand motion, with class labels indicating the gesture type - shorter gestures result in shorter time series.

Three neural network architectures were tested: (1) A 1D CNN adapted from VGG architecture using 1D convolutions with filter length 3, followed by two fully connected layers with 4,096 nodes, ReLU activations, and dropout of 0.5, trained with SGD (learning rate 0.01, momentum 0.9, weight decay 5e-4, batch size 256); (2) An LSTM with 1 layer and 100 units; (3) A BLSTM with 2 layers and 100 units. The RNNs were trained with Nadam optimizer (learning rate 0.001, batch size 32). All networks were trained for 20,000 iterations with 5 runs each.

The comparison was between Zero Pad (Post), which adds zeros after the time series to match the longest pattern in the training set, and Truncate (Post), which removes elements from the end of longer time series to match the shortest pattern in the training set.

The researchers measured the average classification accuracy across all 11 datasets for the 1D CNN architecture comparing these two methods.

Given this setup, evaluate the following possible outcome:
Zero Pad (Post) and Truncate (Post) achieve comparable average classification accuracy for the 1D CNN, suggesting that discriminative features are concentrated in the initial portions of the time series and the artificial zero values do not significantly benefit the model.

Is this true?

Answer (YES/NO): NO